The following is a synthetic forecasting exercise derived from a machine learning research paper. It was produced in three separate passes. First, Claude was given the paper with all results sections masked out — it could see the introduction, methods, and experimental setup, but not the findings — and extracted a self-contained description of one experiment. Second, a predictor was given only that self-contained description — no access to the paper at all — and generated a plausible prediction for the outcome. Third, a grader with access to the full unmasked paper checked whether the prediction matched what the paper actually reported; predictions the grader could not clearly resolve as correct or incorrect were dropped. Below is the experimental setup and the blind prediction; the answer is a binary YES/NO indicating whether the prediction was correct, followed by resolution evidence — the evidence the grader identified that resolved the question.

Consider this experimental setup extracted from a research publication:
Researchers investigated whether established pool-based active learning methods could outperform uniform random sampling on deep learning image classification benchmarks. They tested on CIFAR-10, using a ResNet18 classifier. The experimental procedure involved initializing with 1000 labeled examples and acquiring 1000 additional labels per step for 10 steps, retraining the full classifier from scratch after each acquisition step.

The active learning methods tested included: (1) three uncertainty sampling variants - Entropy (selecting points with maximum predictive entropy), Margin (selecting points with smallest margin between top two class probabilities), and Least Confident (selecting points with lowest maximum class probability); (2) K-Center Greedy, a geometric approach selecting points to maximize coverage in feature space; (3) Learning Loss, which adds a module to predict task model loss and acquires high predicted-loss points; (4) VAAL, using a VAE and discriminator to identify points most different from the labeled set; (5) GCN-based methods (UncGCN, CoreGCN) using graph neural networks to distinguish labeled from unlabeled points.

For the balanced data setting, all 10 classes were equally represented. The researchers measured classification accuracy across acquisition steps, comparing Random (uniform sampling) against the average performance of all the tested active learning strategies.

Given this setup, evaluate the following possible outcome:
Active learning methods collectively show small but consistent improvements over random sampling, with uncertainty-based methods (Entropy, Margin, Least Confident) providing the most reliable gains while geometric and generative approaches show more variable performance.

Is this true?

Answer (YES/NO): NO